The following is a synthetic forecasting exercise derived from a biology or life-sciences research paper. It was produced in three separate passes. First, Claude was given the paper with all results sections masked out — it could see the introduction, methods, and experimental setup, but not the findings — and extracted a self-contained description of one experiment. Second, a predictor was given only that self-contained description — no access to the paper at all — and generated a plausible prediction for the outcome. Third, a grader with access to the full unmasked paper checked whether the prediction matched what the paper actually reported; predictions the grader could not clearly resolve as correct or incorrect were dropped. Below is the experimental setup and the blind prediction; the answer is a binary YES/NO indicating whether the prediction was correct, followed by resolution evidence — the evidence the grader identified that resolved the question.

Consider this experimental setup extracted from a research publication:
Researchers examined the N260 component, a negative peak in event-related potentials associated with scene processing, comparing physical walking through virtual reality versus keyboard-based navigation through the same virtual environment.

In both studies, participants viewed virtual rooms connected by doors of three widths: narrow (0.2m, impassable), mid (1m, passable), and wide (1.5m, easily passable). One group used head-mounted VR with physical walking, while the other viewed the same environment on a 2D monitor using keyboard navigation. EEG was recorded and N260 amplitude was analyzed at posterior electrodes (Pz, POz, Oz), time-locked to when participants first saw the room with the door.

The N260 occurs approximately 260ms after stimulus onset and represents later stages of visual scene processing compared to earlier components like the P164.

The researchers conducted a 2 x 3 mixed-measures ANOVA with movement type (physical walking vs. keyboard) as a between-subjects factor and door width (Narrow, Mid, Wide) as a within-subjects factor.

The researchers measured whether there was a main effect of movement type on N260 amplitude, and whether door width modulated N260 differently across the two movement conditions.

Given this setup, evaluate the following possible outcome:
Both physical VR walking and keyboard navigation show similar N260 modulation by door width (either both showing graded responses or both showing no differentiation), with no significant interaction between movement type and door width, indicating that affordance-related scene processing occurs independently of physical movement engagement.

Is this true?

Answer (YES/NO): YES